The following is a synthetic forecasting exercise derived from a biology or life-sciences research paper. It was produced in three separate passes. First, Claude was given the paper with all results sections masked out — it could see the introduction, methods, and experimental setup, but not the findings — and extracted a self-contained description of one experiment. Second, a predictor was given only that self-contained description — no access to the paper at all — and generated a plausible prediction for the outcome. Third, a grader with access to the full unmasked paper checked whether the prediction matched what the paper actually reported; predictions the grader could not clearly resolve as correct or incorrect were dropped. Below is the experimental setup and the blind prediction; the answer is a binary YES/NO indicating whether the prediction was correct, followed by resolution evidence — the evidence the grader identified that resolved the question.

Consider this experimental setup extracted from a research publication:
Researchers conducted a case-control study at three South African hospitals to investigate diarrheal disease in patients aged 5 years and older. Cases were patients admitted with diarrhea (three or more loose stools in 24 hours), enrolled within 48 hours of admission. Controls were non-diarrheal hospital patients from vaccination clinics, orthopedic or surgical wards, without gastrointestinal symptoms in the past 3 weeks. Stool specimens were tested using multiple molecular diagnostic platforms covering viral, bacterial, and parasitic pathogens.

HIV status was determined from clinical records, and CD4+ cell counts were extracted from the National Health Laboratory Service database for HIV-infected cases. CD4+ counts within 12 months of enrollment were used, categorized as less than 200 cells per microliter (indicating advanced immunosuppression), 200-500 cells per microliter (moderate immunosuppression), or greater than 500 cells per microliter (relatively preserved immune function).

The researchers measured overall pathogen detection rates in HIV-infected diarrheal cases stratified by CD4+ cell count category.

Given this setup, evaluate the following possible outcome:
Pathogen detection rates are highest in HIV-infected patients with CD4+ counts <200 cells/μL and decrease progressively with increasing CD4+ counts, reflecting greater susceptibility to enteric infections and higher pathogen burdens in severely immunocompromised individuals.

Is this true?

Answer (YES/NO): YES